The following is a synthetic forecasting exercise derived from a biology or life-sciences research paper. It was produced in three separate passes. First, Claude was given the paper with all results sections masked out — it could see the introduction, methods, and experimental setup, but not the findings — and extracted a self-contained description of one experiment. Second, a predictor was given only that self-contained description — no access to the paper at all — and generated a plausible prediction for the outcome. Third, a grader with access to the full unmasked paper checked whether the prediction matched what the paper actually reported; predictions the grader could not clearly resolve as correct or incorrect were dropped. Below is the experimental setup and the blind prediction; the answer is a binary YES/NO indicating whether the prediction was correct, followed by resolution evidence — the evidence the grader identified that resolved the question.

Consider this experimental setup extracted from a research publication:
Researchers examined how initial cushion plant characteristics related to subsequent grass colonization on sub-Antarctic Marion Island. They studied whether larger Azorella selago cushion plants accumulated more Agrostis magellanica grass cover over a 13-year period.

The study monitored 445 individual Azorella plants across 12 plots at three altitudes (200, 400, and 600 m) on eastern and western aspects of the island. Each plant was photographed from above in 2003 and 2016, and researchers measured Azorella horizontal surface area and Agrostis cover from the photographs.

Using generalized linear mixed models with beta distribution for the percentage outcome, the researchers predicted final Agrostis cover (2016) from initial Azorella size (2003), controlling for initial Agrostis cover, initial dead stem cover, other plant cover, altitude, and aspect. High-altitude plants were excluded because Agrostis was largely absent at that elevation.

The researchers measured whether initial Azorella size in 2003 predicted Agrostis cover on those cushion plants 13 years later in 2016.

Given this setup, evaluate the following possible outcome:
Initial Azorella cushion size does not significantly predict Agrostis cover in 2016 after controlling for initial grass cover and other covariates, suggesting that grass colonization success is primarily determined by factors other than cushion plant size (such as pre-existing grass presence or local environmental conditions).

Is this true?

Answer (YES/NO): NO